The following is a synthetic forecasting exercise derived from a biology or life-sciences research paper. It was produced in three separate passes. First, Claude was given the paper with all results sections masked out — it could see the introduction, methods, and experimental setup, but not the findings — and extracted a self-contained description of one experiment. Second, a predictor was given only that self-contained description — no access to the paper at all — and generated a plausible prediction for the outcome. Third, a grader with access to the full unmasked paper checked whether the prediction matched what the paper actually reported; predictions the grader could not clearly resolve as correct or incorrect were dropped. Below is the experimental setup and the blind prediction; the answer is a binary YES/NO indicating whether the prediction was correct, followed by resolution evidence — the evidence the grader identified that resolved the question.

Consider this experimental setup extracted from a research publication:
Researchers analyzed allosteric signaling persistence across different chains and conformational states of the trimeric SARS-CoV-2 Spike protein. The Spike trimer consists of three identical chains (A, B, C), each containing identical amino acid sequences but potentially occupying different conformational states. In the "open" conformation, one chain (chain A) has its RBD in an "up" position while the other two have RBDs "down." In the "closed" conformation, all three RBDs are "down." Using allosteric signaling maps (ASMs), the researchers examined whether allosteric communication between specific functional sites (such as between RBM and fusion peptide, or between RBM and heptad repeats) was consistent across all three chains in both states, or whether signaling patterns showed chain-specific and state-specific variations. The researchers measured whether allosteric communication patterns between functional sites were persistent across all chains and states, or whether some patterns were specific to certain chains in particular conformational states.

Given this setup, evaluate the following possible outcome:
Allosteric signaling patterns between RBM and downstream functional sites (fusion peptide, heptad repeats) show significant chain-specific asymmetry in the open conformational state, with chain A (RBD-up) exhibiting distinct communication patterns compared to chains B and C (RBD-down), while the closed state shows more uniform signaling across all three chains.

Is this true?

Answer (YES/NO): YES